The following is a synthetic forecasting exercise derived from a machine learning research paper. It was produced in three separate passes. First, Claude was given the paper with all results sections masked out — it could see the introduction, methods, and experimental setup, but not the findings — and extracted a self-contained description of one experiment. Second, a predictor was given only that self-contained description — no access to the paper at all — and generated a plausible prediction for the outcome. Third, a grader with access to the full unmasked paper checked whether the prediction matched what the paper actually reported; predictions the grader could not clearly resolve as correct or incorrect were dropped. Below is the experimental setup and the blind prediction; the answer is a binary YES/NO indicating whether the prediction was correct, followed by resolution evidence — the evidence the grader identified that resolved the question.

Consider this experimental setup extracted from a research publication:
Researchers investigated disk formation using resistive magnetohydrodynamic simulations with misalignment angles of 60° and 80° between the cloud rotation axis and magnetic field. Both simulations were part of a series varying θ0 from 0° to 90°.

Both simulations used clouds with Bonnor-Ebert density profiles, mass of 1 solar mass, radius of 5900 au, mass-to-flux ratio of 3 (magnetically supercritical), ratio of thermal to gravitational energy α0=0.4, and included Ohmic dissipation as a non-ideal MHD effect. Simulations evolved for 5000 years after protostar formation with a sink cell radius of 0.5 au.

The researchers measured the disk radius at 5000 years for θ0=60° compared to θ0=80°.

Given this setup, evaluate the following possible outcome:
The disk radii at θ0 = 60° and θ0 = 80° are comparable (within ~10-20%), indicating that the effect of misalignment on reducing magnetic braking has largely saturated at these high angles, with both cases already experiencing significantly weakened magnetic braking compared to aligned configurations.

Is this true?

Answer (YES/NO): NO